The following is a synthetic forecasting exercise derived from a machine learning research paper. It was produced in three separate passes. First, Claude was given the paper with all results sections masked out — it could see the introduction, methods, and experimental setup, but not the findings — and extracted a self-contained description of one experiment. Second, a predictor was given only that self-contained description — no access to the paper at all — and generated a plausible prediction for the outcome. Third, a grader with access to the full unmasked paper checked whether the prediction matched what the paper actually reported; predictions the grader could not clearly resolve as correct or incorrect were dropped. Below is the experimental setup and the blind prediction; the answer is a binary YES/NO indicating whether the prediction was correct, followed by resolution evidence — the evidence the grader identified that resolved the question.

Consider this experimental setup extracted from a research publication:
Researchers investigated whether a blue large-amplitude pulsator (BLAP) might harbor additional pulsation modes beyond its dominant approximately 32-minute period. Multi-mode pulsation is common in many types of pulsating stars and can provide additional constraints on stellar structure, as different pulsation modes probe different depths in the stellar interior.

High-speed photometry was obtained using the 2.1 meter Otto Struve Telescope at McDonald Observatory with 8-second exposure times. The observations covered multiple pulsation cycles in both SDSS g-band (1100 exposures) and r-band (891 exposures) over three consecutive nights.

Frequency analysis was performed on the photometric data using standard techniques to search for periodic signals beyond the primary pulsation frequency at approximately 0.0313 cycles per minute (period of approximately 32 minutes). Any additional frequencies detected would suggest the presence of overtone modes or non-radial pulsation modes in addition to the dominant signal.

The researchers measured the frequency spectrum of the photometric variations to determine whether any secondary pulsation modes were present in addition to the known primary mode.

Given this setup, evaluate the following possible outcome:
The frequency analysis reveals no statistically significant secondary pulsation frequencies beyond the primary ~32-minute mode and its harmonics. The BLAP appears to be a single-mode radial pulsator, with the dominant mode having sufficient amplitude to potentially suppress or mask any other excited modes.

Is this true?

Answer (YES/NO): YES